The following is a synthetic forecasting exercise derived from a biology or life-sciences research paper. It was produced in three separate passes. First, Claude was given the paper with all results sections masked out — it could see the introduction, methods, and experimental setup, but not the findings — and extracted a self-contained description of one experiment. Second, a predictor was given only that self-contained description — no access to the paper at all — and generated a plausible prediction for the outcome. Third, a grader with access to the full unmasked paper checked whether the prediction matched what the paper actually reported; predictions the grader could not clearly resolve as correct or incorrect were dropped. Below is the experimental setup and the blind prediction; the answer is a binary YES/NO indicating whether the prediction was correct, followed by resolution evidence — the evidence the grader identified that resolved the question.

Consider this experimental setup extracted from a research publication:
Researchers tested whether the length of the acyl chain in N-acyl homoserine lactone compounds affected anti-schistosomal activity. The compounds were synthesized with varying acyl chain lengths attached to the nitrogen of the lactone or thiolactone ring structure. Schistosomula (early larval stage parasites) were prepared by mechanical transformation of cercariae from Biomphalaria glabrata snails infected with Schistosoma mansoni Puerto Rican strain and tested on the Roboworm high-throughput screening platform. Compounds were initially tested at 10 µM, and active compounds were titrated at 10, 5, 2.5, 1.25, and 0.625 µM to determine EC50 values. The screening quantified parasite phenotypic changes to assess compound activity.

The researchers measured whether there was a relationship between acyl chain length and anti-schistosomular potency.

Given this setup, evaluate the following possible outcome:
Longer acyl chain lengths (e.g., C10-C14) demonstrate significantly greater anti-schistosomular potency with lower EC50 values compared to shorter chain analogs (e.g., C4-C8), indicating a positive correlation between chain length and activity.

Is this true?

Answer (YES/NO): NO